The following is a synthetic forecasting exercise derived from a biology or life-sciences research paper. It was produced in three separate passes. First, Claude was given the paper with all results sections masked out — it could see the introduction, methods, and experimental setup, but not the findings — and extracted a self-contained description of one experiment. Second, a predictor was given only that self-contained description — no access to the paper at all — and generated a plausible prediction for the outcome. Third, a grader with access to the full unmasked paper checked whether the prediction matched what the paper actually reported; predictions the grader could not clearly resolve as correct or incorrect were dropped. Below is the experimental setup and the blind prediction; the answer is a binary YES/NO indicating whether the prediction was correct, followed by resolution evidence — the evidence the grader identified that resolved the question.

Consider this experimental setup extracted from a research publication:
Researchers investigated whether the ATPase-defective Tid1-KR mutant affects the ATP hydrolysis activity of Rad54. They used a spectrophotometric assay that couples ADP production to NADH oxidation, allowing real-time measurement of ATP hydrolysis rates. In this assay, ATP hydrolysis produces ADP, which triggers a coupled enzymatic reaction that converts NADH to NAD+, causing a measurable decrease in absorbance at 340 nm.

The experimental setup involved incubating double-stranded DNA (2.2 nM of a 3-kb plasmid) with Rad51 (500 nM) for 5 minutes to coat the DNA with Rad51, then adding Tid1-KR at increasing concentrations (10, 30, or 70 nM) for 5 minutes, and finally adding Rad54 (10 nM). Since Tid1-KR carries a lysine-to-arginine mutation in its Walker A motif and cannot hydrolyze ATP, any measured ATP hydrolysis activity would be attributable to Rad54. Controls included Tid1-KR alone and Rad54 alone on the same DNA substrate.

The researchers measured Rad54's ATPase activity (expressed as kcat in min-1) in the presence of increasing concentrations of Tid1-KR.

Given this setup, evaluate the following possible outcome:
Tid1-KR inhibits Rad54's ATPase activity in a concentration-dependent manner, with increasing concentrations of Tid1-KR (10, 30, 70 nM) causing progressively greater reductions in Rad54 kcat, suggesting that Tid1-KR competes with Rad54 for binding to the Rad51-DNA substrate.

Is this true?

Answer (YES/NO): YES